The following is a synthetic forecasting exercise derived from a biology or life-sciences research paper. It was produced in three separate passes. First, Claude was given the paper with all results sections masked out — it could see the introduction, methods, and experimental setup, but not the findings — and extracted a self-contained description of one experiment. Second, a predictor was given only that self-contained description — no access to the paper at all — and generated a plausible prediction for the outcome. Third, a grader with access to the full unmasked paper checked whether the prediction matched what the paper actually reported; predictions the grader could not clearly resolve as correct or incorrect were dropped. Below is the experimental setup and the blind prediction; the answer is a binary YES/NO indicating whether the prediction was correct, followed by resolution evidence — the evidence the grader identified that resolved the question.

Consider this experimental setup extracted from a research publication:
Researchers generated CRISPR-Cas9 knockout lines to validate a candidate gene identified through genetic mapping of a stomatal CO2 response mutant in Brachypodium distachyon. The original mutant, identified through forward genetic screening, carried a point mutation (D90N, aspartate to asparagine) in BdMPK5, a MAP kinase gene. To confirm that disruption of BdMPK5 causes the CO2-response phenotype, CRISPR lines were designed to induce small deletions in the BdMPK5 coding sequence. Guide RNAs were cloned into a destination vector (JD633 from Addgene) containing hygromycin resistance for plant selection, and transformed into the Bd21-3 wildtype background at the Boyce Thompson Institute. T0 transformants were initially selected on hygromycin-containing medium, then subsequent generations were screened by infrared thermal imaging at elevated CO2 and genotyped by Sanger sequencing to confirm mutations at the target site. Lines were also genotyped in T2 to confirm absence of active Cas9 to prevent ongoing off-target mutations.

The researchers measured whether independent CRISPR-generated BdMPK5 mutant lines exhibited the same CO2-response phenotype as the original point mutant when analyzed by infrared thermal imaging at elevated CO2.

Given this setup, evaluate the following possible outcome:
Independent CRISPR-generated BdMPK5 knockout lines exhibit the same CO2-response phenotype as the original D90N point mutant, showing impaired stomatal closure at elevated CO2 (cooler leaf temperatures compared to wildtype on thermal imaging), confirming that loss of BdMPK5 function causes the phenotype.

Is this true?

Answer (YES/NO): YES